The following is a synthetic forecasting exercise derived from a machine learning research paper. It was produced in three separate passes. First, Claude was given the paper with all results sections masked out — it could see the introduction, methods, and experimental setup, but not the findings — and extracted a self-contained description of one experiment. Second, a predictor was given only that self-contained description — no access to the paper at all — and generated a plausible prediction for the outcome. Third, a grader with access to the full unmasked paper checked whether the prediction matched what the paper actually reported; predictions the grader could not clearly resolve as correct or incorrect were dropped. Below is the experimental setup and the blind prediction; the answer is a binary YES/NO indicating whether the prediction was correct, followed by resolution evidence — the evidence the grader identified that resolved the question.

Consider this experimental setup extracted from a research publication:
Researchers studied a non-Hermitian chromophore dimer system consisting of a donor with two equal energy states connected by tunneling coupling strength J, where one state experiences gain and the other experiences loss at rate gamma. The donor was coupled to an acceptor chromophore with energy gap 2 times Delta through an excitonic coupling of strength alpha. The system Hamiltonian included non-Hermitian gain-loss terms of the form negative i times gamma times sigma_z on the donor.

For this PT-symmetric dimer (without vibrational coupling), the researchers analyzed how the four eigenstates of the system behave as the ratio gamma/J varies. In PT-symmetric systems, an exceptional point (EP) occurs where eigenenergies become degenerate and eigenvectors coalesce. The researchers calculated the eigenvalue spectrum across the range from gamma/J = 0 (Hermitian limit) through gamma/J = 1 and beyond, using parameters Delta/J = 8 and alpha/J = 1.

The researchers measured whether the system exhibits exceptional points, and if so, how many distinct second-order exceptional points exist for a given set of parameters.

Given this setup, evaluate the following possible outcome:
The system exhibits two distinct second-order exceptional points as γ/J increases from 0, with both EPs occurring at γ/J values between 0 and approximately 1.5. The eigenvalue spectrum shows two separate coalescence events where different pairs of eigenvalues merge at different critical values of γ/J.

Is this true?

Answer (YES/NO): NO